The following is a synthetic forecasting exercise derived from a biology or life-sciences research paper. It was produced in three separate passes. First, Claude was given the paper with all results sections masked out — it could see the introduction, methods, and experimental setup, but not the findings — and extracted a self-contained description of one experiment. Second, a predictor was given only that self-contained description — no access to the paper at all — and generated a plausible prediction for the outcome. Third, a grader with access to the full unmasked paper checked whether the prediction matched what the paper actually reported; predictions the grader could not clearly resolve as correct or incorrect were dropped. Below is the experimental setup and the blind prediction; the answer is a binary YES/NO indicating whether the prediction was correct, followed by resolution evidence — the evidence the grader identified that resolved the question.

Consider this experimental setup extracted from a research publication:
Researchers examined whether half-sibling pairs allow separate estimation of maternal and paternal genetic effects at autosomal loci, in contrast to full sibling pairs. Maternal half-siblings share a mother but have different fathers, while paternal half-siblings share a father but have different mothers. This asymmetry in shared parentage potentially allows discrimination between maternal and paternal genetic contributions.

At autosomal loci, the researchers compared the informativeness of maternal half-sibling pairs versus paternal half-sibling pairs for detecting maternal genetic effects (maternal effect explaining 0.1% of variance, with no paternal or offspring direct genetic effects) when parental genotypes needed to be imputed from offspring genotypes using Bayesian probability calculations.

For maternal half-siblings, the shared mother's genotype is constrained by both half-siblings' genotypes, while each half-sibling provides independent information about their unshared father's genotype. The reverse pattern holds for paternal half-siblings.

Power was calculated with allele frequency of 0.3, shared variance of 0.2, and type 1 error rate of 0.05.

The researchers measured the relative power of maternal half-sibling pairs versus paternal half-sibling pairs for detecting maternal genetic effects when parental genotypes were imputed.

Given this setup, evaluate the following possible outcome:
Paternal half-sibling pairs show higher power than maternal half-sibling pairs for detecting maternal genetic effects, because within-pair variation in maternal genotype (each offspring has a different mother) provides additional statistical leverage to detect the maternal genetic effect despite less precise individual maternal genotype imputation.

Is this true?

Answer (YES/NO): NO